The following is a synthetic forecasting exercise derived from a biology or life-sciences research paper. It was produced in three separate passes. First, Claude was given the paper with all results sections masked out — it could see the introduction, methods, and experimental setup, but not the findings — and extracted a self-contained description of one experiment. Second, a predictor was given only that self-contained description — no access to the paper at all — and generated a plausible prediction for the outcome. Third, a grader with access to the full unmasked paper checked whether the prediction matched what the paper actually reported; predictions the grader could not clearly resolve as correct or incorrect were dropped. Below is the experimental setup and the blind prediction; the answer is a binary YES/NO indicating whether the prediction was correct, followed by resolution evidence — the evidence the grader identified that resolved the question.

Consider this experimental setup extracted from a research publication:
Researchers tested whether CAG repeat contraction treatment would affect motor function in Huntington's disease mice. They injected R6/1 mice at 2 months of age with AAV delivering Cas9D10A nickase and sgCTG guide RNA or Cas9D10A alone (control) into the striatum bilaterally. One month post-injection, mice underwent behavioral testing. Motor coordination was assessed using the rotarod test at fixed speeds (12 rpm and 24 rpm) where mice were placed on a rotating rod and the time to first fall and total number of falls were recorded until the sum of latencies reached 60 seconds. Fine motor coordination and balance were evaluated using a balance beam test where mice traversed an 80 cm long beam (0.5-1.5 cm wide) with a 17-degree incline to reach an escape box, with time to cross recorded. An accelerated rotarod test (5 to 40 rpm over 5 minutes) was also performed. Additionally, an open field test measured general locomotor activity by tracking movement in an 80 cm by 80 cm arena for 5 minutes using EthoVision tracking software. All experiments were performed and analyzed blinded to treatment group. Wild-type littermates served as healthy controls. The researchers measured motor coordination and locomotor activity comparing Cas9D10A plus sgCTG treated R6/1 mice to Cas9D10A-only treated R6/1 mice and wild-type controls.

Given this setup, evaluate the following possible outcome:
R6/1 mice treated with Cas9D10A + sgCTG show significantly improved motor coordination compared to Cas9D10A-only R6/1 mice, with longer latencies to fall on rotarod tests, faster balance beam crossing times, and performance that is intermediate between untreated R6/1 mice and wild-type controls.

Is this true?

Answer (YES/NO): NO